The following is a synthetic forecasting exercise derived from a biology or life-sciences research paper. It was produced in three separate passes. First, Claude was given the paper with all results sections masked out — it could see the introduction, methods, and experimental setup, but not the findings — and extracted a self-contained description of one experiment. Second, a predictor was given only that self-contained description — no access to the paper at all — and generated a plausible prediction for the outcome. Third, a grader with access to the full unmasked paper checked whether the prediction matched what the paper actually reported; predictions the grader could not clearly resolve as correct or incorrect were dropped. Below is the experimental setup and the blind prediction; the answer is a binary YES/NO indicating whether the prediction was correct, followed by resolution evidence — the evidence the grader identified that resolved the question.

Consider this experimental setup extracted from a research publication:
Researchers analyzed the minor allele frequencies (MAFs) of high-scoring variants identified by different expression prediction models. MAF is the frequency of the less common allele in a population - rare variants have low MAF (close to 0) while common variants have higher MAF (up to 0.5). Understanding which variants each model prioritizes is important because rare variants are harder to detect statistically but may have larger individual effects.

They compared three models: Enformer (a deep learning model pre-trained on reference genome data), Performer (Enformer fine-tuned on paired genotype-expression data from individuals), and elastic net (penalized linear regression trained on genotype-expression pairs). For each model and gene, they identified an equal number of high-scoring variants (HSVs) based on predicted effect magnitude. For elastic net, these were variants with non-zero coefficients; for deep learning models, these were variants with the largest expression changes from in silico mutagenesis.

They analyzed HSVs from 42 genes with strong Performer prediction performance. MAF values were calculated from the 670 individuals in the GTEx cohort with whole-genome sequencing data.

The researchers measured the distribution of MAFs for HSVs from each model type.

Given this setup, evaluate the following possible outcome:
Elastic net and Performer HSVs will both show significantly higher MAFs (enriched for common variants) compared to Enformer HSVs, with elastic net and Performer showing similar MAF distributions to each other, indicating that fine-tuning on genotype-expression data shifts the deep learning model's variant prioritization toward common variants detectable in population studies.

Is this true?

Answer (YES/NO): NO